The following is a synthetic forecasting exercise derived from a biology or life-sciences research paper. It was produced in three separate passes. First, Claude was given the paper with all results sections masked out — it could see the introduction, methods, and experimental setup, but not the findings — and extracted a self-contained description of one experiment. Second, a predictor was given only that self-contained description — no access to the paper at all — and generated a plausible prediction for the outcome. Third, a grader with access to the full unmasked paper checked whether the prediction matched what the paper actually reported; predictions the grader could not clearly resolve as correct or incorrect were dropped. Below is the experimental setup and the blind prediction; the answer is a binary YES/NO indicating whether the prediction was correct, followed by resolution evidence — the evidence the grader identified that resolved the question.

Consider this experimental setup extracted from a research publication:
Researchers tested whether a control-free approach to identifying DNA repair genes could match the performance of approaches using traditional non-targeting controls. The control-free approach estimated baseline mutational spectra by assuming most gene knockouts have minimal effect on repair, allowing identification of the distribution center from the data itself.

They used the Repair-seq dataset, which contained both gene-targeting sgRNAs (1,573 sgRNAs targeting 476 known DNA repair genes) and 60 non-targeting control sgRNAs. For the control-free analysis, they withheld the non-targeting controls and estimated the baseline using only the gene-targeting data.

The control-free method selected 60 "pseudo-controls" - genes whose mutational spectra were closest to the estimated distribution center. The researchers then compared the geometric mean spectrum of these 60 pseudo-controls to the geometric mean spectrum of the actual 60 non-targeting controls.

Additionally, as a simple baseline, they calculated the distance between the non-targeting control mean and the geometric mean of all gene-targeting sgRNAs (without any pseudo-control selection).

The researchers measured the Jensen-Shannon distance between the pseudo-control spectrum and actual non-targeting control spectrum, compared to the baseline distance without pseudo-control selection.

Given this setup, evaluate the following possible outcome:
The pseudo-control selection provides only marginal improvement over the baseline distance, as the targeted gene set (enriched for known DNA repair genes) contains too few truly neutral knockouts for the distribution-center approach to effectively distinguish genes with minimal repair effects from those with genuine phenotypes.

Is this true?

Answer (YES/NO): NO